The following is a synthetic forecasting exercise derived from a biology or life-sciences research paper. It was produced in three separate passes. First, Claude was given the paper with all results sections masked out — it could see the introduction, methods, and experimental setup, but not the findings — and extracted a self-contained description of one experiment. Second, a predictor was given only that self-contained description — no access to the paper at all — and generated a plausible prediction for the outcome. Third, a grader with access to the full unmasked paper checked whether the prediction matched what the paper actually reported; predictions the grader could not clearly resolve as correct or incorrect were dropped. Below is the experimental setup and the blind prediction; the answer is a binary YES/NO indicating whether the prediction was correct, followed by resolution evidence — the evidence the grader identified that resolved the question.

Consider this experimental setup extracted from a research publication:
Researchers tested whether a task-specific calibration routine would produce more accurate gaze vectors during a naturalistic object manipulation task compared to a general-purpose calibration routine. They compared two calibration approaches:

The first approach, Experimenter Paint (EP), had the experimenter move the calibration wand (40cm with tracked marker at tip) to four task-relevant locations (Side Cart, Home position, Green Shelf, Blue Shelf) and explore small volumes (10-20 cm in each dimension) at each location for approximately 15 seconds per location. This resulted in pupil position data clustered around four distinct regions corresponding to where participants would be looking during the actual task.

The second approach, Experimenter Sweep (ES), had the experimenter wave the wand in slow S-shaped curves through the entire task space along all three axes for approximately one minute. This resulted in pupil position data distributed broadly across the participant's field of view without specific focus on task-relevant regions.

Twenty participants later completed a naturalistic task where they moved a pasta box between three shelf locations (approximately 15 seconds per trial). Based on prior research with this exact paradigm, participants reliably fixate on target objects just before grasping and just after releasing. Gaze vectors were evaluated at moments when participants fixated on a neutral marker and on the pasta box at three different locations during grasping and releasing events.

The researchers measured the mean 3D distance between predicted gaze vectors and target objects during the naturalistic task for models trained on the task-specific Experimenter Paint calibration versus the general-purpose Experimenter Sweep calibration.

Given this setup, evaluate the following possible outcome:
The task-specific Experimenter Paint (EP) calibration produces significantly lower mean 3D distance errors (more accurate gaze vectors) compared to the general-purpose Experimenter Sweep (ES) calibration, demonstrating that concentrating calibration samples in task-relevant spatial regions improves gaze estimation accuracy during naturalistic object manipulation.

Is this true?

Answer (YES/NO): NO